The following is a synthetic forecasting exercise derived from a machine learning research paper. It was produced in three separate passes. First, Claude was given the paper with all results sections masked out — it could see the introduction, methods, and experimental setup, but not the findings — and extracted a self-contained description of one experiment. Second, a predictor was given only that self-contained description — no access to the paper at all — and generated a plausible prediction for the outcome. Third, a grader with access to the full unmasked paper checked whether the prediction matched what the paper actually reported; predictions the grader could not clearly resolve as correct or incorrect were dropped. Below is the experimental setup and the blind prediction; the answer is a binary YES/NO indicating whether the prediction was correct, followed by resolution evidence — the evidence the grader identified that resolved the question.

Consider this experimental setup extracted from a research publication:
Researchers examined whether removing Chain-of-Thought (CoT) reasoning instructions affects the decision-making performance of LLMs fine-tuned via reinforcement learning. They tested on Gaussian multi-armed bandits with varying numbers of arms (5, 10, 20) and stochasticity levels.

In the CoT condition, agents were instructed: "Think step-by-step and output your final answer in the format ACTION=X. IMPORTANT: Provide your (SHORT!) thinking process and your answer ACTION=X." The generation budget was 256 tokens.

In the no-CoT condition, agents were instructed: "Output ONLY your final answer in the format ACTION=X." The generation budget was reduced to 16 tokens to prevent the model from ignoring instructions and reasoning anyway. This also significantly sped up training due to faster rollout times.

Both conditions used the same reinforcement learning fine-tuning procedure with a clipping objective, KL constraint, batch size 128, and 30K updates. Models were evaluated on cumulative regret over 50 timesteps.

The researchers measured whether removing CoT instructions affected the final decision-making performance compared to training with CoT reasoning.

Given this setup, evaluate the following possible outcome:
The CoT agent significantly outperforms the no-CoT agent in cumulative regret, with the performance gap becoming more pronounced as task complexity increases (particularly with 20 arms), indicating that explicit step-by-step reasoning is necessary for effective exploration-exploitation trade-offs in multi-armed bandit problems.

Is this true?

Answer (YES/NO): NO